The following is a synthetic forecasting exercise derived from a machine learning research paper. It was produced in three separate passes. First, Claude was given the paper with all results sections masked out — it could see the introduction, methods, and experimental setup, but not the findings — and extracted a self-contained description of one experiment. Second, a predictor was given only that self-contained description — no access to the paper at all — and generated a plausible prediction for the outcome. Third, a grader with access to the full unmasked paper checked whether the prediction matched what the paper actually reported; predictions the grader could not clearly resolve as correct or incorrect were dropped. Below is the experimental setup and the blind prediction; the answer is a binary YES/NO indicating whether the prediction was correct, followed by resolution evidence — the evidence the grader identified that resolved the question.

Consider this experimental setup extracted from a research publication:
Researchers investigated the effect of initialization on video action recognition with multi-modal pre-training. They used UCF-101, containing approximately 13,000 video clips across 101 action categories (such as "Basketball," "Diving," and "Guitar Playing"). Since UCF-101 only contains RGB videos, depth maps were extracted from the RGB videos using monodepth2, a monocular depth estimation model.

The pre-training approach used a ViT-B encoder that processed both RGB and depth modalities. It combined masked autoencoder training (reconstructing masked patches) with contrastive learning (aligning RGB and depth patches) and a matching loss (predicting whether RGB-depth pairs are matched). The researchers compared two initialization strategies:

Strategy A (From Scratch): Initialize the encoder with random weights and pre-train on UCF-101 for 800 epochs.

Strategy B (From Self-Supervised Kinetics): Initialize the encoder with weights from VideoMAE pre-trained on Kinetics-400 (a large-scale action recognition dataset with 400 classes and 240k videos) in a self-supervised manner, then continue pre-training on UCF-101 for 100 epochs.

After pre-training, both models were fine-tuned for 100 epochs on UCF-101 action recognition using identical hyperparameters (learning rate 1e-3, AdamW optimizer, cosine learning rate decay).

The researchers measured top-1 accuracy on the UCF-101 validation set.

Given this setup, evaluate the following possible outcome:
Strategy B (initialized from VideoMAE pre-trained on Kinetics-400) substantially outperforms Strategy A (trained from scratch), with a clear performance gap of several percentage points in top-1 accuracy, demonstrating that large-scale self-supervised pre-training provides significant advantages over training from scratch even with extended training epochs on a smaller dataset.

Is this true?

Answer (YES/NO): NO